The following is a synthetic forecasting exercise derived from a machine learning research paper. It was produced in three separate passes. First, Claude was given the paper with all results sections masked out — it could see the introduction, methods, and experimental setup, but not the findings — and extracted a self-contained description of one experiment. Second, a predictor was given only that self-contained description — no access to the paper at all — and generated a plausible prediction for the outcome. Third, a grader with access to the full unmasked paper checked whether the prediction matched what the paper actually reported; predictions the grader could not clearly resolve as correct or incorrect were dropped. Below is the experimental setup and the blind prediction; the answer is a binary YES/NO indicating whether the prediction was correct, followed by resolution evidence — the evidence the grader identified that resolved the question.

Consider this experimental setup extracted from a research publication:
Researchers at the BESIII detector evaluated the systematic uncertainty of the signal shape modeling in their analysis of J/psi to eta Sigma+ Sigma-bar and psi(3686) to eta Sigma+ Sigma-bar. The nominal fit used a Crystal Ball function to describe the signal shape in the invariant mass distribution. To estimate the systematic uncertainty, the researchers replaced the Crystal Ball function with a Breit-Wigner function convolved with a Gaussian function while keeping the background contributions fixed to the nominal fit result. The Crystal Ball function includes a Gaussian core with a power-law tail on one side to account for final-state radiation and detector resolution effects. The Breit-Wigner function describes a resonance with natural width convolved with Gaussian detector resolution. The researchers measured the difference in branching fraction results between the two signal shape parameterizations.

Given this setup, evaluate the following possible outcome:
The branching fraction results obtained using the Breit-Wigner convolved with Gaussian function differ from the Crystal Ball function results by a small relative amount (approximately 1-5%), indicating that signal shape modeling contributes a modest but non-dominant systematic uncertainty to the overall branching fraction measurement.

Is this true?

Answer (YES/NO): NO